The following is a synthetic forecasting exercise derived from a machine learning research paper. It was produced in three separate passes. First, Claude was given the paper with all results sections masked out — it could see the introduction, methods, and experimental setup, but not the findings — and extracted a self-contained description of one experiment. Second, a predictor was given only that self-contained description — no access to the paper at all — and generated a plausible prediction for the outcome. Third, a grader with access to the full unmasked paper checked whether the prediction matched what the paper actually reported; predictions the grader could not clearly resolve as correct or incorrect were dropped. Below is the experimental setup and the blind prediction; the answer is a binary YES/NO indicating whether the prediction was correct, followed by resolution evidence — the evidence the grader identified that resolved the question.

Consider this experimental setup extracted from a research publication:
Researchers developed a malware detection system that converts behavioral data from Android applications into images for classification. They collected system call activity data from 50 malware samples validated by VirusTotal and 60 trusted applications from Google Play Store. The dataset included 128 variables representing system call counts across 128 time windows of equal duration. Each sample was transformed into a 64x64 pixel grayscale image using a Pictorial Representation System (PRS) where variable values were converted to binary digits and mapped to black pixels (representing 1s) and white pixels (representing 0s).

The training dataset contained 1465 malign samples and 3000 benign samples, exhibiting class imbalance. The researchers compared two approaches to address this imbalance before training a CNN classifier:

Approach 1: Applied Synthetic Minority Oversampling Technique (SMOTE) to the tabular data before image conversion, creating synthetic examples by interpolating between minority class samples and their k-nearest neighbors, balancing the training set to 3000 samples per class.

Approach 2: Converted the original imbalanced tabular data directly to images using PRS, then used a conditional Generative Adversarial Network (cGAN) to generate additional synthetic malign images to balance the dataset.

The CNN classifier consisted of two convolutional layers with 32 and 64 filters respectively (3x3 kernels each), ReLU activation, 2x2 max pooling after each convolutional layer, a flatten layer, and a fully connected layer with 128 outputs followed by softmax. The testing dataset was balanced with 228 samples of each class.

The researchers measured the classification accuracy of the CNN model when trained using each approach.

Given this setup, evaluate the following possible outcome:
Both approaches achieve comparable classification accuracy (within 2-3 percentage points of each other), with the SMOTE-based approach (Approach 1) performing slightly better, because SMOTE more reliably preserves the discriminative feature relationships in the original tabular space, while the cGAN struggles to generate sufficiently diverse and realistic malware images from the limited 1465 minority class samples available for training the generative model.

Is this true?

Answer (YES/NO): YES